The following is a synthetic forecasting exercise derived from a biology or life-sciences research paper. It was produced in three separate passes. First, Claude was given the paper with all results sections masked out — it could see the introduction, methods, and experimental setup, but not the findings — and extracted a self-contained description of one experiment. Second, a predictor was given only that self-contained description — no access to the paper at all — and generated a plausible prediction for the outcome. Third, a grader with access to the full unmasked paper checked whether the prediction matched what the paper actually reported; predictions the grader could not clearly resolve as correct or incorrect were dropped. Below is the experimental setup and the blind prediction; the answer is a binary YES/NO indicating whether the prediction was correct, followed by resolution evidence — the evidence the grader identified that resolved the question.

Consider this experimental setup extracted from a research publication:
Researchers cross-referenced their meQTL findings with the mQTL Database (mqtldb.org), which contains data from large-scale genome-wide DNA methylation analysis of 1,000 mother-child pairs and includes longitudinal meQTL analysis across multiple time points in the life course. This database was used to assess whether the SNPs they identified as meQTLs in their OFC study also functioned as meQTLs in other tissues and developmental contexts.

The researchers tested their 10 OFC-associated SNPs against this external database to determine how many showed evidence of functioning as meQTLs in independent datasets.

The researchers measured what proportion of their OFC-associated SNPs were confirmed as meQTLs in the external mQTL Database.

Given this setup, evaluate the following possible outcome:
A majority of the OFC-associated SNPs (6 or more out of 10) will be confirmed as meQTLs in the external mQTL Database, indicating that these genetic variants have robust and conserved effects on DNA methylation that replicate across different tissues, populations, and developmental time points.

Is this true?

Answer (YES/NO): YES